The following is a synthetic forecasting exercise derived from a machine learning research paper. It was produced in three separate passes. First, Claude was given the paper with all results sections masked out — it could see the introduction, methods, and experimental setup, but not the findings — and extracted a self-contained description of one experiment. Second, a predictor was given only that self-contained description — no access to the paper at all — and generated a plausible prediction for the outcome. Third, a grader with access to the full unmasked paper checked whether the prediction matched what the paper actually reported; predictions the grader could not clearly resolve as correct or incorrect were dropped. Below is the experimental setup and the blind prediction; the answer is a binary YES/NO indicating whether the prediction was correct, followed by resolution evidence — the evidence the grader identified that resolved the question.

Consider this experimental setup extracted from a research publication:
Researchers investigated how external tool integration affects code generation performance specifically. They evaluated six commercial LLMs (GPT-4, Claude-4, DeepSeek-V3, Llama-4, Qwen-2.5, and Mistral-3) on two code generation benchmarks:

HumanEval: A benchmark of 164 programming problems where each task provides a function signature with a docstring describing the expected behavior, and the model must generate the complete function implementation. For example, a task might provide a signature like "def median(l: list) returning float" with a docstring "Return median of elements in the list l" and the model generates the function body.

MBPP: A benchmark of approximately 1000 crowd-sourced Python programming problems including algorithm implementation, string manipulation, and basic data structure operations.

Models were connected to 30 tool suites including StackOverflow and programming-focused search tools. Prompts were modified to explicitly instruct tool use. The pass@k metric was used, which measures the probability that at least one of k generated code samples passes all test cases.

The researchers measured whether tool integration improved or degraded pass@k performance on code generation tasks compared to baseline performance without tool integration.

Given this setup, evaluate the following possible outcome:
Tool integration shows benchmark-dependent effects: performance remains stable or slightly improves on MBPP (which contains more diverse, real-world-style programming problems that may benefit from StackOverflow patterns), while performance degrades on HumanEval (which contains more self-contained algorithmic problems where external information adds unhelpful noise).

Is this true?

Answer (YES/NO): NO